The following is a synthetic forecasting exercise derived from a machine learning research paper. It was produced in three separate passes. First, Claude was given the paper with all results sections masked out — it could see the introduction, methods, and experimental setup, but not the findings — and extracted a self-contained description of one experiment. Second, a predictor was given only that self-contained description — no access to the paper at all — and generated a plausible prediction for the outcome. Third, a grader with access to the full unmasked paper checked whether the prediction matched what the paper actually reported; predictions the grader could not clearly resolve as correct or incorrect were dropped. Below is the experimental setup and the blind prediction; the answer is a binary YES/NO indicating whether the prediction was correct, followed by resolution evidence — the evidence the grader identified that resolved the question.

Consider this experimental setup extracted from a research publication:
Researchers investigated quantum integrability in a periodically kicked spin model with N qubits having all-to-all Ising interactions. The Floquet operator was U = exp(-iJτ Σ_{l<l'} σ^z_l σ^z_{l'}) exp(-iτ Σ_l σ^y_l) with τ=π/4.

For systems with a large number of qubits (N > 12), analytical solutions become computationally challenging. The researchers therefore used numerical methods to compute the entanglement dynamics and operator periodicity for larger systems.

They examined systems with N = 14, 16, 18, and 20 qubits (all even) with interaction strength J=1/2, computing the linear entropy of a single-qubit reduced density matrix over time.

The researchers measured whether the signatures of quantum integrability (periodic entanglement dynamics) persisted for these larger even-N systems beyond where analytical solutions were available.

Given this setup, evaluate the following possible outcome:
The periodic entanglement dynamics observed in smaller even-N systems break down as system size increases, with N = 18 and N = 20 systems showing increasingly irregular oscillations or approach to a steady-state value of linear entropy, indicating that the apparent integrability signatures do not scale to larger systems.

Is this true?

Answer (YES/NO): NO